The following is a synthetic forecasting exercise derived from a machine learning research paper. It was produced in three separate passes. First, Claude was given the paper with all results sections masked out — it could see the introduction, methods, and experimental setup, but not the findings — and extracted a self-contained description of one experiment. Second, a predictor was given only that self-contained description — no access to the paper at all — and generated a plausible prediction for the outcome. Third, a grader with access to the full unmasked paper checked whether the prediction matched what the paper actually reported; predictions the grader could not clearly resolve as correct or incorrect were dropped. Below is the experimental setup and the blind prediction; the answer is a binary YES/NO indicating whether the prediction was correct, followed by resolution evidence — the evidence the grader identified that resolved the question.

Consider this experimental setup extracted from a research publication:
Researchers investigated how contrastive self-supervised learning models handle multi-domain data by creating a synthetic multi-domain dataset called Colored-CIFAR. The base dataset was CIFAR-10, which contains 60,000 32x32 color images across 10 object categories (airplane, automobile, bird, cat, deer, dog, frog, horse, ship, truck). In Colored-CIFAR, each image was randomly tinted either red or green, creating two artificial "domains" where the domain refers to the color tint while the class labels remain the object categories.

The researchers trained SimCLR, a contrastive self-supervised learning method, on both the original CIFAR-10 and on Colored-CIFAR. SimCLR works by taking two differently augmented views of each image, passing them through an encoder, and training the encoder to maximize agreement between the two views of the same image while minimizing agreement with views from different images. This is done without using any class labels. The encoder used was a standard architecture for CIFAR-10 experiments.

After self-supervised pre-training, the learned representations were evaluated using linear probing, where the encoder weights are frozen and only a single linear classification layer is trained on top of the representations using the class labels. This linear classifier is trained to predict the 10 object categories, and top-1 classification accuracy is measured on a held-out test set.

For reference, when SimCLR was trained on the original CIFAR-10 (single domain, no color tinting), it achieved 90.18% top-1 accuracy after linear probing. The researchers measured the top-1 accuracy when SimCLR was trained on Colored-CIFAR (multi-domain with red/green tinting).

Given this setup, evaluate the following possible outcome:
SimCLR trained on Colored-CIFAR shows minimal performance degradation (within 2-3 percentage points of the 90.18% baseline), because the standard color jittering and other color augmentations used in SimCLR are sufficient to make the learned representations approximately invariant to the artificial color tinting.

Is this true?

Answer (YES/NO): NO